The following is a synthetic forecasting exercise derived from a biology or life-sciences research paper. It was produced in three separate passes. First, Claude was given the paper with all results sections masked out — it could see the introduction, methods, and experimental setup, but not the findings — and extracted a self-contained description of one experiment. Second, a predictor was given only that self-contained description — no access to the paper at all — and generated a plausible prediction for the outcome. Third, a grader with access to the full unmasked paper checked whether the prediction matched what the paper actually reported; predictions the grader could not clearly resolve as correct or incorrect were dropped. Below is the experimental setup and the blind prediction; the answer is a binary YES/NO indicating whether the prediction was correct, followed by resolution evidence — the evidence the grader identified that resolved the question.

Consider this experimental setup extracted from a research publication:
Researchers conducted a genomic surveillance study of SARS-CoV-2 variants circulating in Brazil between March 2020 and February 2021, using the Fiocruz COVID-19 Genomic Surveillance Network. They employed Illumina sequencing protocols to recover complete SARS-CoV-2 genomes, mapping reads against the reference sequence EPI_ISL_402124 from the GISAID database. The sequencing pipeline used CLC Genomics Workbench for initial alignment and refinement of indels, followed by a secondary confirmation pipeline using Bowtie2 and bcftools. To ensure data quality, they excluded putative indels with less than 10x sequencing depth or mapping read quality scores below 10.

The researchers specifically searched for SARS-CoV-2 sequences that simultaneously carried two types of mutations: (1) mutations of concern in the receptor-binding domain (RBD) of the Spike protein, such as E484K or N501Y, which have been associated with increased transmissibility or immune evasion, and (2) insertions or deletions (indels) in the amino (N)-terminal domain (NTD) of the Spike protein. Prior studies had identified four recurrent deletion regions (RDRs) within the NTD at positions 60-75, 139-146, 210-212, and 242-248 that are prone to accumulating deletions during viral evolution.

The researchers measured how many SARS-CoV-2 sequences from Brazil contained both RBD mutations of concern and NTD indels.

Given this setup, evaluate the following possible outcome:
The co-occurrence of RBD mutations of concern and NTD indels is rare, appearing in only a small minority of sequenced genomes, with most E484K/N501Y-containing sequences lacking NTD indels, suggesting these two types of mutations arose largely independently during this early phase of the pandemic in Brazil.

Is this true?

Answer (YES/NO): NO